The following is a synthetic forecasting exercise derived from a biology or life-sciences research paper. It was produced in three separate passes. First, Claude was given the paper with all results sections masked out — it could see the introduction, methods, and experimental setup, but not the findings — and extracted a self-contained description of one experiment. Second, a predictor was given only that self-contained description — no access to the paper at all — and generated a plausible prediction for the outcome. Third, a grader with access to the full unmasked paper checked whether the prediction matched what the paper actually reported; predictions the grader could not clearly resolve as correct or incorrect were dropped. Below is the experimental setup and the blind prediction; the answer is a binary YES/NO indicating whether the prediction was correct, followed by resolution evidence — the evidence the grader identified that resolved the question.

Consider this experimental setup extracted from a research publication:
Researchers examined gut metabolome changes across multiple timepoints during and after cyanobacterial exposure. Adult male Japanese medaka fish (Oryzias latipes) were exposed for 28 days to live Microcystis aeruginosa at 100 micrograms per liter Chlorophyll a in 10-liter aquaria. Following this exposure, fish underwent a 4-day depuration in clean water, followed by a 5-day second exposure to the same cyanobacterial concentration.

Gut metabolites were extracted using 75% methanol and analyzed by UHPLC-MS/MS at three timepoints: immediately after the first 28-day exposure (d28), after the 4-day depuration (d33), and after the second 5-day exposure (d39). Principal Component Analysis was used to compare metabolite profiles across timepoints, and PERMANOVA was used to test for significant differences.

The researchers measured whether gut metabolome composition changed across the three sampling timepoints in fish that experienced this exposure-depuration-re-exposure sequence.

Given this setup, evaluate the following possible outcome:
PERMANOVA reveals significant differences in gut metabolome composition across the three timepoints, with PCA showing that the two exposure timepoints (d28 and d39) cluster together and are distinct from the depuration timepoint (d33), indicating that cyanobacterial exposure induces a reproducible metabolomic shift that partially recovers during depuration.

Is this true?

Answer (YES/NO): NO